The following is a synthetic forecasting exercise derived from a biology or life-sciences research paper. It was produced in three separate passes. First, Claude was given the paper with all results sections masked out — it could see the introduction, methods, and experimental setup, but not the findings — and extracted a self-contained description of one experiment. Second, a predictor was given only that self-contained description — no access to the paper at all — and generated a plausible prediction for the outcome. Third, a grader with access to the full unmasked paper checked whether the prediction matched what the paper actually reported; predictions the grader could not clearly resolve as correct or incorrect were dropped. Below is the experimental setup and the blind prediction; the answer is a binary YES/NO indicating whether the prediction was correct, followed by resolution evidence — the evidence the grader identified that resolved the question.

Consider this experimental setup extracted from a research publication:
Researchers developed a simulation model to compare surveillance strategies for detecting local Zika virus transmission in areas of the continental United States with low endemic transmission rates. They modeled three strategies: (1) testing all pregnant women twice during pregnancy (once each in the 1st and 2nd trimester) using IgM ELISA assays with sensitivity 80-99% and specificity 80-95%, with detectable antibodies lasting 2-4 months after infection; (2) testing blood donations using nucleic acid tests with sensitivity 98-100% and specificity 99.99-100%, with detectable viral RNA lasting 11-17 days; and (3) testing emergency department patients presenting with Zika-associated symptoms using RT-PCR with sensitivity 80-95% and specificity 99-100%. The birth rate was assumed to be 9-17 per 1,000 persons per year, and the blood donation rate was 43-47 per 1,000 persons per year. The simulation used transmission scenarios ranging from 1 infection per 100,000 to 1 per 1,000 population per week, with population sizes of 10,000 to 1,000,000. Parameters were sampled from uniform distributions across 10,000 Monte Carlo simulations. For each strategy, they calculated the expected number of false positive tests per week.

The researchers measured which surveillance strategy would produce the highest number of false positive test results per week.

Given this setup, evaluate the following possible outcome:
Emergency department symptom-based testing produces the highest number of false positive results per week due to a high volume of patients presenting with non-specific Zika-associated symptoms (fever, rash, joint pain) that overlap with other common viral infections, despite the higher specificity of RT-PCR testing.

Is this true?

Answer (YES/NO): NO